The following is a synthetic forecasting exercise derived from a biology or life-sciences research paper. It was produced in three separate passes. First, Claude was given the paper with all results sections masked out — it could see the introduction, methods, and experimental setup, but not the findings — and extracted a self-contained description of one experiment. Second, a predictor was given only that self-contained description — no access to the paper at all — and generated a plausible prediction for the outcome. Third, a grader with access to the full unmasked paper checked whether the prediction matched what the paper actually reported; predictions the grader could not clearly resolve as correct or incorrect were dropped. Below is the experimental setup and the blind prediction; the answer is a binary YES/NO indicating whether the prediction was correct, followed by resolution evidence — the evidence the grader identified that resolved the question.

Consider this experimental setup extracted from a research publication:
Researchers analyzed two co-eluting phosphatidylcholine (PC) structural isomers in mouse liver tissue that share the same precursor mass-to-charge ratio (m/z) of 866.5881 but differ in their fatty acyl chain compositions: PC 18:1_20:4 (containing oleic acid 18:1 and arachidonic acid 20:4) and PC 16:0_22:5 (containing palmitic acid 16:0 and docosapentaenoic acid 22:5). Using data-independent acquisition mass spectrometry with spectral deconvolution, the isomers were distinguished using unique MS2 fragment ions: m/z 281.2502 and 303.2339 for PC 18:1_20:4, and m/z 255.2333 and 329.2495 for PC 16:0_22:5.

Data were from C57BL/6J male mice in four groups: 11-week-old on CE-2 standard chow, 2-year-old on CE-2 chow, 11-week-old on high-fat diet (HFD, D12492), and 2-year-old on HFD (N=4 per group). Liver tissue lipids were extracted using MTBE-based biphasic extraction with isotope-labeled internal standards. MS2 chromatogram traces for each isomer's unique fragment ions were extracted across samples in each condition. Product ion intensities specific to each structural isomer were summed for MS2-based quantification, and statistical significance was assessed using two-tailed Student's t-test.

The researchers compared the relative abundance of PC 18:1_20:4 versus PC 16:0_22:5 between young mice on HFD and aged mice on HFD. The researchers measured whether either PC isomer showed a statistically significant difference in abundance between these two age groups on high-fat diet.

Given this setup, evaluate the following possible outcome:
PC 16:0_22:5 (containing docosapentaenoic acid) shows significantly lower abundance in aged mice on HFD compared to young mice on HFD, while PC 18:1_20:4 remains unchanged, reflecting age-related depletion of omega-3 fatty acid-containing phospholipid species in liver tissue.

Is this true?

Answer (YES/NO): NO